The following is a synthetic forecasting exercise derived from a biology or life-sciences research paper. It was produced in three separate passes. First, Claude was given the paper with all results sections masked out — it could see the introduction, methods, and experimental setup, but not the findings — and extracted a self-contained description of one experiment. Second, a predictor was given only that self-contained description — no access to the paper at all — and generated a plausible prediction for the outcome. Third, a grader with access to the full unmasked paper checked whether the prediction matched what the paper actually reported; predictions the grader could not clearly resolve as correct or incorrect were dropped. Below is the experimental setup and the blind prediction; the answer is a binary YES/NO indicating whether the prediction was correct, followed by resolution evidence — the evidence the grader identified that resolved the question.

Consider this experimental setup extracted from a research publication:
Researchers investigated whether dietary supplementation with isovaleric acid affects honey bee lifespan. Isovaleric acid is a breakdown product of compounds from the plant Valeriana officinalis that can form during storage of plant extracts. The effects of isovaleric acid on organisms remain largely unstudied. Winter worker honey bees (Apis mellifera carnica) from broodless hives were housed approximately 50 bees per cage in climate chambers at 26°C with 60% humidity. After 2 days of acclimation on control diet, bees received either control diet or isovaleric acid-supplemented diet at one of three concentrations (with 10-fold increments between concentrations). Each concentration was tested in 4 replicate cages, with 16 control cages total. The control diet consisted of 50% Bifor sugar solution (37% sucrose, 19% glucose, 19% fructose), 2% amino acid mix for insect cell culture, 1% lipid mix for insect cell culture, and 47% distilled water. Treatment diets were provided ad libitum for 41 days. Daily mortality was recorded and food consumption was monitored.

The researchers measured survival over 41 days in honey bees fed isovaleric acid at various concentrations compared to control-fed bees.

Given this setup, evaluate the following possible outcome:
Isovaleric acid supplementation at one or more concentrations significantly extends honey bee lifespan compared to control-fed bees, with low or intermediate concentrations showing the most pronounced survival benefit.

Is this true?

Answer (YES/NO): YES